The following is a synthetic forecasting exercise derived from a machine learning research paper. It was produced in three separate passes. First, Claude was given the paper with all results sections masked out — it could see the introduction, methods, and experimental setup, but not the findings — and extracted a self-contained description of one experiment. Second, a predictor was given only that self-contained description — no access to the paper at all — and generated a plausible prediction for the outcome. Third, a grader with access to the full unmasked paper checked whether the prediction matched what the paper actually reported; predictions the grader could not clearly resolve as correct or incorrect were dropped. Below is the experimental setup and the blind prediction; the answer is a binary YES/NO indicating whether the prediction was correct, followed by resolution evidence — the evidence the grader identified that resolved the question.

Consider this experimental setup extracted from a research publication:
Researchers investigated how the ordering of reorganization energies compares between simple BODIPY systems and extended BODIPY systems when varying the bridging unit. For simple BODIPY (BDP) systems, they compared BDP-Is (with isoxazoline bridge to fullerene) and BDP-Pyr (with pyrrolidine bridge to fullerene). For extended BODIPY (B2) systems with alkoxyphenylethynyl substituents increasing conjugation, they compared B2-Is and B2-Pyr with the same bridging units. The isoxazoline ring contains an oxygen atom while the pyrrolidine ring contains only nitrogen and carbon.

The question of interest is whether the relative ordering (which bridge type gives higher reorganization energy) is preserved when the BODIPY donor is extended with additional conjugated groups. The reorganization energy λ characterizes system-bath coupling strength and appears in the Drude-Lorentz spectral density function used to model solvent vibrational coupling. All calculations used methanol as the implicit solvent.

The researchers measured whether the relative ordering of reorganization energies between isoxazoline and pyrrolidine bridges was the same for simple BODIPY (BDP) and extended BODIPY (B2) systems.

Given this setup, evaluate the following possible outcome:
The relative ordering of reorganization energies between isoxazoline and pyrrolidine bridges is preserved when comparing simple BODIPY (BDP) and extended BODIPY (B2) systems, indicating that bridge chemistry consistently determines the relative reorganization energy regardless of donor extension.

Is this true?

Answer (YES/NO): YES